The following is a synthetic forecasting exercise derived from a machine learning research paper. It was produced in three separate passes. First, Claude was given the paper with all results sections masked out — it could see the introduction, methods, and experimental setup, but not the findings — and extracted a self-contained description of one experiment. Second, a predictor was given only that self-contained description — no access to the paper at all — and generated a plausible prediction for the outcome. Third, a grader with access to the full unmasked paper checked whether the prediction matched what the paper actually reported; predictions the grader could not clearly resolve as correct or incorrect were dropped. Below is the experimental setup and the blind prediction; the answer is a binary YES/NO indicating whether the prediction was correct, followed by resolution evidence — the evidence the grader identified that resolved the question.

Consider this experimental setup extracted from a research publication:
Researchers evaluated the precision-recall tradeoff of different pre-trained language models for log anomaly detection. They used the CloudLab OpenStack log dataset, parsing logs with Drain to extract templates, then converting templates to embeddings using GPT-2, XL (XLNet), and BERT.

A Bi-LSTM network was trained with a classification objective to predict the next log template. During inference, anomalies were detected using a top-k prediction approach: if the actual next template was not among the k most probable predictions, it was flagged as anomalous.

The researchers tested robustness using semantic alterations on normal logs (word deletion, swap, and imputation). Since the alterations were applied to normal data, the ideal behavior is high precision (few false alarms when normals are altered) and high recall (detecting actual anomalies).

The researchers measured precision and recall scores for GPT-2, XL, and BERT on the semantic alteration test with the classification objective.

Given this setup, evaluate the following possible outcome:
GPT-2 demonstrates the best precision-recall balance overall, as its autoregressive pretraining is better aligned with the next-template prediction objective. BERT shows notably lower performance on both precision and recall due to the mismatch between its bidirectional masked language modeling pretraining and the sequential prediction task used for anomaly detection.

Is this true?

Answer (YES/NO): NO